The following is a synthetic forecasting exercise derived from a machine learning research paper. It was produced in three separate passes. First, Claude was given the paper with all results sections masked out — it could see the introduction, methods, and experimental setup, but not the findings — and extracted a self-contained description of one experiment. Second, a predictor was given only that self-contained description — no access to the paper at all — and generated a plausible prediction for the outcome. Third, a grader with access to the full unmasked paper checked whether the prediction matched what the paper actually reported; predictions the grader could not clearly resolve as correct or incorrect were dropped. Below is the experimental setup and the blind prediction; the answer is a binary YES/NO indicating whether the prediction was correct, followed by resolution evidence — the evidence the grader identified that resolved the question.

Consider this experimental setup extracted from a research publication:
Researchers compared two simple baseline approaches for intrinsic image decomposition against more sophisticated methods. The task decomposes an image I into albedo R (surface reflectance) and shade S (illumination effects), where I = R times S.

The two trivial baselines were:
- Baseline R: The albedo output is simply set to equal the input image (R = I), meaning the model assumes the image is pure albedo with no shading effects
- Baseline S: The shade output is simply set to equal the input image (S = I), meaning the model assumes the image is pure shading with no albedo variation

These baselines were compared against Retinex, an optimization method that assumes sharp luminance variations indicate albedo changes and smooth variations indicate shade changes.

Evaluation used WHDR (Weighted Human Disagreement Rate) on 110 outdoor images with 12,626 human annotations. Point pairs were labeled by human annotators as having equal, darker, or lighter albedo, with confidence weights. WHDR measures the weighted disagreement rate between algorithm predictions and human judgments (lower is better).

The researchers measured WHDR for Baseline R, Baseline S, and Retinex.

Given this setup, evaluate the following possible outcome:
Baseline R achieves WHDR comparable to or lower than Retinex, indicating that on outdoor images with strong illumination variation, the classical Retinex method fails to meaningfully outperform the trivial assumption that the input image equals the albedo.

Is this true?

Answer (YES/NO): NO